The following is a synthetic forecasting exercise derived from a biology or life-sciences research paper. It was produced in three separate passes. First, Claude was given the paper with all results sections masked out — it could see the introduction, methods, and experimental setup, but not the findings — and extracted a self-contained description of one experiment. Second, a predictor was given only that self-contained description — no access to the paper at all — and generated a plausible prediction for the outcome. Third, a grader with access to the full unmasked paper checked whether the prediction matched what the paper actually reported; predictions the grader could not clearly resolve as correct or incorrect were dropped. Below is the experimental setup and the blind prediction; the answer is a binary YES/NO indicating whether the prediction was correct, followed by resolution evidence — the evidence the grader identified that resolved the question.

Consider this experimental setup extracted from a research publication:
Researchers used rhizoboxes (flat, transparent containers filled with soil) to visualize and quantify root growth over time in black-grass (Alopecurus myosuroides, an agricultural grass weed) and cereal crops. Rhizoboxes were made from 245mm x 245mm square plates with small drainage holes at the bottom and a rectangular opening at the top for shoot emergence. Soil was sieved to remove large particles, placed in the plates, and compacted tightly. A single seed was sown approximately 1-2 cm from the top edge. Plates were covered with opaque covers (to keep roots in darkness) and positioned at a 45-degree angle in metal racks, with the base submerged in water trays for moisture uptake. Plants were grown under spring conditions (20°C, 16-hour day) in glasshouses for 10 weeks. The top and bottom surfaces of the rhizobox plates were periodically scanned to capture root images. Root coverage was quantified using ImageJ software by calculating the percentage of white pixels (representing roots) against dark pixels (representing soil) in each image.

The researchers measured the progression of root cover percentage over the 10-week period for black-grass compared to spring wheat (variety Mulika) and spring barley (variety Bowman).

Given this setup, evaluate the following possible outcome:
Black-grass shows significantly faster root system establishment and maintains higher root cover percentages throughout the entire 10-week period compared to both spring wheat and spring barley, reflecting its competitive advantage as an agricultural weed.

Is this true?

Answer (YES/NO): NO